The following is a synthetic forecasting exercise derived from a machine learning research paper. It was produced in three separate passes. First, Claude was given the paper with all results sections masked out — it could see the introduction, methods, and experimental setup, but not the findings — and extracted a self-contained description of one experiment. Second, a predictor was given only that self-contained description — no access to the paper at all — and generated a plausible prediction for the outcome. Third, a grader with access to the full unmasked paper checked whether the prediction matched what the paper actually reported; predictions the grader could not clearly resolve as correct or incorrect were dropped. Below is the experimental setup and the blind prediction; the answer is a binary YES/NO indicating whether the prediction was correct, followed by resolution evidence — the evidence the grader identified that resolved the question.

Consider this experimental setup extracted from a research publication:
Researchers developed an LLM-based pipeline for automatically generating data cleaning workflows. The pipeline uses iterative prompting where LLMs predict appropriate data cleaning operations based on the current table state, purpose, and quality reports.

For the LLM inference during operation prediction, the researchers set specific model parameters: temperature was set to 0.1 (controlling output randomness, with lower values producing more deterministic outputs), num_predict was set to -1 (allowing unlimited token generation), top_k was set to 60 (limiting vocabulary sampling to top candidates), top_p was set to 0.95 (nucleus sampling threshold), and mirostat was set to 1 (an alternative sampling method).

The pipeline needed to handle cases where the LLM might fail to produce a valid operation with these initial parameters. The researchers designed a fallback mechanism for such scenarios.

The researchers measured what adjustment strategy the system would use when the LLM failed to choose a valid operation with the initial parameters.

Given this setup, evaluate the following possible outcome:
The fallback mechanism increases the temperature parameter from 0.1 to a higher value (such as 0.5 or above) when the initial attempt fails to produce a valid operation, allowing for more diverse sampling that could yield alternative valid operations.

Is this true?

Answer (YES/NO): NO